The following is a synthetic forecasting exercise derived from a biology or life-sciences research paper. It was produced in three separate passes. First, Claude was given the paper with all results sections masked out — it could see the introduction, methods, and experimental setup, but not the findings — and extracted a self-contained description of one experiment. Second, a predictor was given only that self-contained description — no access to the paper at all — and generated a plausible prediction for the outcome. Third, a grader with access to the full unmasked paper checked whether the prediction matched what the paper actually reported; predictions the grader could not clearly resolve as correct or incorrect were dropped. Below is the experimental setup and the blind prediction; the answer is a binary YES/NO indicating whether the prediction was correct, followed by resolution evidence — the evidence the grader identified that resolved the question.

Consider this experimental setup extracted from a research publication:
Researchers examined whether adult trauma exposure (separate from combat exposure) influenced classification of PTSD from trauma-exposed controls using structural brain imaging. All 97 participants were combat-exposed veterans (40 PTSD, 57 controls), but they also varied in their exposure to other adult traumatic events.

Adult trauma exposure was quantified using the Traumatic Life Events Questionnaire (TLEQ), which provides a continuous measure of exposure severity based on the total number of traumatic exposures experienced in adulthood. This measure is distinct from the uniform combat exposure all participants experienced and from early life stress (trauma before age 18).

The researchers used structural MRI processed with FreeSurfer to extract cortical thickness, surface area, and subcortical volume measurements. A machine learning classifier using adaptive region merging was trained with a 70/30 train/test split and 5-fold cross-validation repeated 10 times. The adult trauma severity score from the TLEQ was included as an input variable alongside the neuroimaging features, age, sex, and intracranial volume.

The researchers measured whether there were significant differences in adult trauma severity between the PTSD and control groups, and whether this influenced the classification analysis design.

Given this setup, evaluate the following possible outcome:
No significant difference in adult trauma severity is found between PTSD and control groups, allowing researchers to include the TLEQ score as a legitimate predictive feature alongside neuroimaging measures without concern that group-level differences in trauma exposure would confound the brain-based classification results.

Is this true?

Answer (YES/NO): YES